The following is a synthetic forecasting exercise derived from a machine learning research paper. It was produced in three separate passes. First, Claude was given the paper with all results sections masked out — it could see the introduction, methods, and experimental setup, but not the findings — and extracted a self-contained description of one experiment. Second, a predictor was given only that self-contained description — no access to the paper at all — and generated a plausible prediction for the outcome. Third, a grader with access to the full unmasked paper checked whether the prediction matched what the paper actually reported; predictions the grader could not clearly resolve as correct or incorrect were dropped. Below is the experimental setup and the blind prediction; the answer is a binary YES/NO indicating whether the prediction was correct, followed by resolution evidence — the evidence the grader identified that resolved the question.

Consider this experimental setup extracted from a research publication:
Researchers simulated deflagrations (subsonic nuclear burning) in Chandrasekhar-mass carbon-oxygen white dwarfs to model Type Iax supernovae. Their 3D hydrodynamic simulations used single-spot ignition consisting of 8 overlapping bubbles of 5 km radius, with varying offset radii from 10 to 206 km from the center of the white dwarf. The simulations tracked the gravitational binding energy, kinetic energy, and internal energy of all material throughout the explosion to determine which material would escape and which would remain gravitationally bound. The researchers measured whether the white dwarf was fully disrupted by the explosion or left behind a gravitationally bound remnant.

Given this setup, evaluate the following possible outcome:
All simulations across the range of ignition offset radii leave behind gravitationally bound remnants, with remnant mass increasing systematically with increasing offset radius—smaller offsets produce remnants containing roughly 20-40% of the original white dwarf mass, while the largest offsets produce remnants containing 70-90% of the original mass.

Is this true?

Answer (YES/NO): NO